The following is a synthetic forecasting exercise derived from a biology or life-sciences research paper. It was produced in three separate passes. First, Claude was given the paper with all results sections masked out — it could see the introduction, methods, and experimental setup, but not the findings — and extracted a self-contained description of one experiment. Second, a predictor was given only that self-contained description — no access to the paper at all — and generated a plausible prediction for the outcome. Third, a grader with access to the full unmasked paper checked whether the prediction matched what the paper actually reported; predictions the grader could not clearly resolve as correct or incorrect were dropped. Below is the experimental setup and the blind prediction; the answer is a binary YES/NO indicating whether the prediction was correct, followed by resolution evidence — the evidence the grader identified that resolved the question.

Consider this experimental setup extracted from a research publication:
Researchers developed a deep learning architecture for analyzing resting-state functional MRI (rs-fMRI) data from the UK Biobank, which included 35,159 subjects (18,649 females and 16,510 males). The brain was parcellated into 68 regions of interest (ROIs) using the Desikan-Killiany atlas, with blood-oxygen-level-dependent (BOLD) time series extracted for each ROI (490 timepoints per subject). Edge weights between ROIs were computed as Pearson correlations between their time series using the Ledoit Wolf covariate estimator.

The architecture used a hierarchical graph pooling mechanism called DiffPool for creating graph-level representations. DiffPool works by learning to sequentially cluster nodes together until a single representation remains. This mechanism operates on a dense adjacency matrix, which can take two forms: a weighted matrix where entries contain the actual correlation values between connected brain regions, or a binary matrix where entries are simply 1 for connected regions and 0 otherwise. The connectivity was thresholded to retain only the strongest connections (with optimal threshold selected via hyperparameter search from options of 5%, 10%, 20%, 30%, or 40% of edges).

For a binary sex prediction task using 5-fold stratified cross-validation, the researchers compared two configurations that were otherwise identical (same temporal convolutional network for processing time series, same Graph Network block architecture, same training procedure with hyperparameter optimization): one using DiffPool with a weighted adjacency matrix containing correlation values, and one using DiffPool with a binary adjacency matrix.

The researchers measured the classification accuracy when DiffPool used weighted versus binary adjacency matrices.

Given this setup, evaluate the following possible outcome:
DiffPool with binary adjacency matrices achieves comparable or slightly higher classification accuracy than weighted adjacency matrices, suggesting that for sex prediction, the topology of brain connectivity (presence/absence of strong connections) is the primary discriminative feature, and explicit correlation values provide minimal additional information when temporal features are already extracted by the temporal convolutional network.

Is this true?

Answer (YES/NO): NO